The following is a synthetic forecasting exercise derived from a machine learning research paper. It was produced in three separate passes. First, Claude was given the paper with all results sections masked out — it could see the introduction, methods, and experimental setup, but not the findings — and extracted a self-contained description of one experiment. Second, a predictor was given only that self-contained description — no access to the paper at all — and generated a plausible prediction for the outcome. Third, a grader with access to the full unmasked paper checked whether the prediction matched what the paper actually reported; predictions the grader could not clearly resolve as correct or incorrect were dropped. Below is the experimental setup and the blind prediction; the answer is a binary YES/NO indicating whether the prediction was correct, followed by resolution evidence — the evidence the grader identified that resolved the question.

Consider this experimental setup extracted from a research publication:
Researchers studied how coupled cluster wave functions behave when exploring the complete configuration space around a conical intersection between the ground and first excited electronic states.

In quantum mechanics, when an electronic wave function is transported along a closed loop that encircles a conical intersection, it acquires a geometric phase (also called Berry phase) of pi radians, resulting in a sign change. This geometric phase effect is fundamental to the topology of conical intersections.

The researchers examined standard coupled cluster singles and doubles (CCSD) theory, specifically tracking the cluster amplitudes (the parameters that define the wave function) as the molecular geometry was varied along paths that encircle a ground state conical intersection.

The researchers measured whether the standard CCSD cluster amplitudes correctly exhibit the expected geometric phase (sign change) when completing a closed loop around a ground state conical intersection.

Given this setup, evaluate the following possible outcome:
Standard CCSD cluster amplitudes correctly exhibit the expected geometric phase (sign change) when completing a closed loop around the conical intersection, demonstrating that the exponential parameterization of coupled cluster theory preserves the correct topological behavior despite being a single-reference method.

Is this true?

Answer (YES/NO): NO